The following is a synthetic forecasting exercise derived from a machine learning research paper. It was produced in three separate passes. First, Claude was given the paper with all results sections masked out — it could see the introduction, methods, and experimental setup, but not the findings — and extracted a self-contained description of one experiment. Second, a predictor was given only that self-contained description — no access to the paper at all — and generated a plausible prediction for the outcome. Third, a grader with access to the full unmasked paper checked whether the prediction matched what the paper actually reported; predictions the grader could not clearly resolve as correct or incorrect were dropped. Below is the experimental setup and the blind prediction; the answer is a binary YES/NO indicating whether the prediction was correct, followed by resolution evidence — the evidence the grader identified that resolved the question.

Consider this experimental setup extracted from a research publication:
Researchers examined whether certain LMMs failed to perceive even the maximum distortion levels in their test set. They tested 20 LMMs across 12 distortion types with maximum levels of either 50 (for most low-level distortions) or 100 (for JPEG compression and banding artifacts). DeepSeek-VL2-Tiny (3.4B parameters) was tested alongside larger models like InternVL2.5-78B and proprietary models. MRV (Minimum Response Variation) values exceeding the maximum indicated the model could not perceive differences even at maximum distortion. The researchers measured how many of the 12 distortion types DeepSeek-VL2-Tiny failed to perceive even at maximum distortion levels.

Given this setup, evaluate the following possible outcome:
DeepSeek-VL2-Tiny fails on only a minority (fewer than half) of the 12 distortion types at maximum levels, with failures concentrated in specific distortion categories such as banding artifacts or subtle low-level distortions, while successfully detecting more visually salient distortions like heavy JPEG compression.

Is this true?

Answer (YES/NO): NO